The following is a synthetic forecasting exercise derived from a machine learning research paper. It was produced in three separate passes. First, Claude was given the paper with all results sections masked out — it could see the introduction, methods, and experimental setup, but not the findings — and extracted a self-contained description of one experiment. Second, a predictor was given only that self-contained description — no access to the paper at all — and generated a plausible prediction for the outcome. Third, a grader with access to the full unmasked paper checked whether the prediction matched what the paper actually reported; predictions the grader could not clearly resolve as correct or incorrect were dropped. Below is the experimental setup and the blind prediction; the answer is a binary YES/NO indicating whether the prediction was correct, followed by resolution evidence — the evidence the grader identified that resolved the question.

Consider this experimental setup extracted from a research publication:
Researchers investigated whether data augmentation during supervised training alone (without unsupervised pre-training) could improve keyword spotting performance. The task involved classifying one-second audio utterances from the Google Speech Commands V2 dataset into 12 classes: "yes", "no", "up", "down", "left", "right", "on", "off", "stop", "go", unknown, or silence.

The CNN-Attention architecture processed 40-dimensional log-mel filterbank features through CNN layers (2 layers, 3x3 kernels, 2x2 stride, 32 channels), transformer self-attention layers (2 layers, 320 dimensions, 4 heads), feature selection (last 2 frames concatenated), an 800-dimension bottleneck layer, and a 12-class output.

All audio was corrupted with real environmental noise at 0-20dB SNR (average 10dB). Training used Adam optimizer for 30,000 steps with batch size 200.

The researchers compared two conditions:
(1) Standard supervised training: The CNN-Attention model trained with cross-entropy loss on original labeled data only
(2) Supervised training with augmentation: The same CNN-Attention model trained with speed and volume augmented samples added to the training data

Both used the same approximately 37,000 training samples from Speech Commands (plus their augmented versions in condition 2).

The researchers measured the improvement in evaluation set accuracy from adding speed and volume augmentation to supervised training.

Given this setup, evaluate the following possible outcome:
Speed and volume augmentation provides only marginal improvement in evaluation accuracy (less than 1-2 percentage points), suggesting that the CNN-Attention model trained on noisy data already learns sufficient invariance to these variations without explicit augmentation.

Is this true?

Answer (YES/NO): YES